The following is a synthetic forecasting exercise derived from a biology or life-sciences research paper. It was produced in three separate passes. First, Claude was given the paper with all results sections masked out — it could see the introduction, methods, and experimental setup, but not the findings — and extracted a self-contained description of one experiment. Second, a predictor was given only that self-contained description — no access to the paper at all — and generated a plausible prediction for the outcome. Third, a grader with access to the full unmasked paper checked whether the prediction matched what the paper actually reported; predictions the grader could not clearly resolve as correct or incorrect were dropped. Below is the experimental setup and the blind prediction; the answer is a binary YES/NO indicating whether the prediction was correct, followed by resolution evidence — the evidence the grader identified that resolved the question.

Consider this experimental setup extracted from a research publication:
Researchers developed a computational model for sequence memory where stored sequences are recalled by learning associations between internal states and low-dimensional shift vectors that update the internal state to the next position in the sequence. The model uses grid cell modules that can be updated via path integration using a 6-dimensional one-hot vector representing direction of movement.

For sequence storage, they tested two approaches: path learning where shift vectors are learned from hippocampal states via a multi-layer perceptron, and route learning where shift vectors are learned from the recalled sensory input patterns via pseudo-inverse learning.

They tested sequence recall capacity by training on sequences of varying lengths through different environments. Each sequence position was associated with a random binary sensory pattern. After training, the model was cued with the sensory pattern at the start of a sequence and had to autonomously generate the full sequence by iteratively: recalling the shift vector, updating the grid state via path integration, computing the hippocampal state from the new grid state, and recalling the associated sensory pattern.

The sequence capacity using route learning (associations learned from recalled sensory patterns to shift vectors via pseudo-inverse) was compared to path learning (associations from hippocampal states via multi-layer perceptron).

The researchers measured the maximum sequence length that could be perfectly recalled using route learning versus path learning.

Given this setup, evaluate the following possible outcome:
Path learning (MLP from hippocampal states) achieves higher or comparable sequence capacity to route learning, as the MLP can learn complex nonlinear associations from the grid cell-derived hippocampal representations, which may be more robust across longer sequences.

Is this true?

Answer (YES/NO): NO